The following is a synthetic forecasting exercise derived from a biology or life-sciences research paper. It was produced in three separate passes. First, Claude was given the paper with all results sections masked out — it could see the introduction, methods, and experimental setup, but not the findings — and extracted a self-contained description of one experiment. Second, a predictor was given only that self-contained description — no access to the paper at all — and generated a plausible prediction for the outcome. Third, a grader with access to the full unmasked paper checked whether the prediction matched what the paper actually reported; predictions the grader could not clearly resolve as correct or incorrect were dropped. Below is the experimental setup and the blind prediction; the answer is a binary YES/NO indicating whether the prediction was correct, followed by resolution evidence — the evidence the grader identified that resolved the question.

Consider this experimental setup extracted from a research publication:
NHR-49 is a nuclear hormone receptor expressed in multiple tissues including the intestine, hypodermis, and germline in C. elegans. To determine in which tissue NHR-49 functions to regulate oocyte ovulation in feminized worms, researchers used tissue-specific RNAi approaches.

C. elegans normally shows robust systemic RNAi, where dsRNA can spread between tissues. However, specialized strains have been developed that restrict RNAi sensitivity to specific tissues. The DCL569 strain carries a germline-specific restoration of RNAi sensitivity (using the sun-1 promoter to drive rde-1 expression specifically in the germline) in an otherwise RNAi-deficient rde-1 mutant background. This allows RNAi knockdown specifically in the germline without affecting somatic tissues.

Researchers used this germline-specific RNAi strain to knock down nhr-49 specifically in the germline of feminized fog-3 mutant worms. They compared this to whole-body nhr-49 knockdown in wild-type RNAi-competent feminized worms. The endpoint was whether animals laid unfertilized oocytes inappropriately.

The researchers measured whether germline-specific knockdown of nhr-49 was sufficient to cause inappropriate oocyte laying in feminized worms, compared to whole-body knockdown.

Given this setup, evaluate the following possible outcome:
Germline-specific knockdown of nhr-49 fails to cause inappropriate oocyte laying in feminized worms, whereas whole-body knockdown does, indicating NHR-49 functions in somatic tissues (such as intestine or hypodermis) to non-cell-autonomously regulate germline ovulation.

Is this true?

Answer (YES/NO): YES